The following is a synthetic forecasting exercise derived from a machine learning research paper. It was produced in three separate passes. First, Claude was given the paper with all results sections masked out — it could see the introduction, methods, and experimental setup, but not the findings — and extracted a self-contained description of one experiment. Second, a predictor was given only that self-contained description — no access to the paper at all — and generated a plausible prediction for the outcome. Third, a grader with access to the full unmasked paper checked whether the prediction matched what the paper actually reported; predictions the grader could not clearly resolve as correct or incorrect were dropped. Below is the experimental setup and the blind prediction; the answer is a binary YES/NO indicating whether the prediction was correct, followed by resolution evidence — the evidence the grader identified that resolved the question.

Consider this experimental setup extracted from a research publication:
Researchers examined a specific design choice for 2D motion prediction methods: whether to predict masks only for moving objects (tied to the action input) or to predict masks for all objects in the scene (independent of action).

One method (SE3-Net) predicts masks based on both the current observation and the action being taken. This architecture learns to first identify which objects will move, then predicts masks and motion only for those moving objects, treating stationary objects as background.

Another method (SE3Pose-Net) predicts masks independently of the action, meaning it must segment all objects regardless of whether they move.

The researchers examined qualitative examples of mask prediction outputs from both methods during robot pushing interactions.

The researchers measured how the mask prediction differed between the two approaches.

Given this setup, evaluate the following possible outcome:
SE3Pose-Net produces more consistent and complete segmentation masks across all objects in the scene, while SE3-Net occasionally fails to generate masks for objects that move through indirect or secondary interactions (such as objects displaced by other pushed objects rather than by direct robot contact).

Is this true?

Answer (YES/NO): NO